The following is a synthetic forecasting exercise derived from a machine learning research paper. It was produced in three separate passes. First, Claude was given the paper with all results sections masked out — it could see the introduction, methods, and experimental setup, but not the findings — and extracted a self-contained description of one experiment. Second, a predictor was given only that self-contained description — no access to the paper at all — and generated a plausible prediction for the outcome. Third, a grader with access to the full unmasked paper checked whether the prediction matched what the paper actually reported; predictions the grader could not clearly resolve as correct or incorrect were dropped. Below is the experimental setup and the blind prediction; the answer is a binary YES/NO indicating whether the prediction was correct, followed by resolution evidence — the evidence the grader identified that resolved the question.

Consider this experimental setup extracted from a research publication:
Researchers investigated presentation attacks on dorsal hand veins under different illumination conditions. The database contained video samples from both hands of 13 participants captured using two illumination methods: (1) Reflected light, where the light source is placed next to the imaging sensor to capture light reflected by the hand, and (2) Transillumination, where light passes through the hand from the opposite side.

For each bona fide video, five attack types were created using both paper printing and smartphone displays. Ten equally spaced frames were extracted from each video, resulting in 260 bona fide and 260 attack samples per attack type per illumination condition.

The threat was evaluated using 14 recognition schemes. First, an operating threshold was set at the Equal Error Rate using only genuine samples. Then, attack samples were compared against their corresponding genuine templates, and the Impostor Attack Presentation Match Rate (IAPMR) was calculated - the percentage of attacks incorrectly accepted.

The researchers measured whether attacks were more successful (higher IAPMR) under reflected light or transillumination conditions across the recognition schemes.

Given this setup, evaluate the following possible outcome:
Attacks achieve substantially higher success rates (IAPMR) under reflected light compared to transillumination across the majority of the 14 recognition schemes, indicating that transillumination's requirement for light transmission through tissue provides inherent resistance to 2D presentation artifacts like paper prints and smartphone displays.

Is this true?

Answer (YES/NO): NO